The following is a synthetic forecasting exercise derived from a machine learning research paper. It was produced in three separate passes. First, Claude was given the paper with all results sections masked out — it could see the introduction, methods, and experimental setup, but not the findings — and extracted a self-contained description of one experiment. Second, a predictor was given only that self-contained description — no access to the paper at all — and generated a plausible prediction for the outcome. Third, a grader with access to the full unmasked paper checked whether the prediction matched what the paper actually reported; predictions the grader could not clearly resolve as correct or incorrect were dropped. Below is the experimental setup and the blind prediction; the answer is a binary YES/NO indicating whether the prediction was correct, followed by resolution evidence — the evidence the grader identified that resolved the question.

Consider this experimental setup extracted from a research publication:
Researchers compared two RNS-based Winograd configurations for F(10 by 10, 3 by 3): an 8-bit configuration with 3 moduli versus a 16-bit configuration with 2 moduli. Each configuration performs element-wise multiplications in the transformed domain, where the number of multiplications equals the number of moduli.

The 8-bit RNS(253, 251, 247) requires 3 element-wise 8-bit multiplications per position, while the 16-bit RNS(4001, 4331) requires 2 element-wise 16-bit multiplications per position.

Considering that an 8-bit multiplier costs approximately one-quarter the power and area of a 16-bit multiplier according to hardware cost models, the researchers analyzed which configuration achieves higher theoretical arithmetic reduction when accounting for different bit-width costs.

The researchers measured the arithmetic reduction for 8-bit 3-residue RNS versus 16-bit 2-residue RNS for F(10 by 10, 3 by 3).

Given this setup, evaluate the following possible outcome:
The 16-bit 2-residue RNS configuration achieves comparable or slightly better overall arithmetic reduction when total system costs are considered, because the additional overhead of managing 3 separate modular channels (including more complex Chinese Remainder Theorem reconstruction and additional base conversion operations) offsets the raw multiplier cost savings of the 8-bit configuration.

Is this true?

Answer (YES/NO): NO